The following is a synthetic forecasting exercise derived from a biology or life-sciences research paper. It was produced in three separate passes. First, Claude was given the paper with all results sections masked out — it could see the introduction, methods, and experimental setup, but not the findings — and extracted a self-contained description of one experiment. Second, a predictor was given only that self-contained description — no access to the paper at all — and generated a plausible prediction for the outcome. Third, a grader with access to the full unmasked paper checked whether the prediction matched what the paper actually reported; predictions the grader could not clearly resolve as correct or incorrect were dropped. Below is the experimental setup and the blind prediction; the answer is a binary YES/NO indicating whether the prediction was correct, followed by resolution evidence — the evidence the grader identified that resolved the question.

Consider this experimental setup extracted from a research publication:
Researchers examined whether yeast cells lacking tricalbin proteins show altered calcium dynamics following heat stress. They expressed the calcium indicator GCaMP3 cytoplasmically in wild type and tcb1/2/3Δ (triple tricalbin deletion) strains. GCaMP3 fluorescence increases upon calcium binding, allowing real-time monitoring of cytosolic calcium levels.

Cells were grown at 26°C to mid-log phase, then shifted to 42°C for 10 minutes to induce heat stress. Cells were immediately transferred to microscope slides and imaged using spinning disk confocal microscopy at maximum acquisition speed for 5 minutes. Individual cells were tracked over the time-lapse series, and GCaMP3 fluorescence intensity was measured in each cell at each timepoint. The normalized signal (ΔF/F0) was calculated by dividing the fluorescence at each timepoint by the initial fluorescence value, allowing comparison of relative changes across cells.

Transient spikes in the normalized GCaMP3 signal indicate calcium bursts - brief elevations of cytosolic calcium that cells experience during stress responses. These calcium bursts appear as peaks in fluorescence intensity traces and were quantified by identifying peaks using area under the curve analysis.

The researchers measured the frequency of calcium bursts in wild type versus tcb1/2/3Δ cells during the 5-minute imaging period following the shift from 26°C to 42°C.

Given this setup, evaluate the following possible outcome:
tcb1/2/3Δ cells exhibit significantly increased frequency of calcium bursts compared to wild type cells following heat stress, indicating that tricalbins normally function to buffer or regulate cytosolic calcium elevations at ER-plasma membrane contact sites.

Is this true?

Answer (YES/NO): NO